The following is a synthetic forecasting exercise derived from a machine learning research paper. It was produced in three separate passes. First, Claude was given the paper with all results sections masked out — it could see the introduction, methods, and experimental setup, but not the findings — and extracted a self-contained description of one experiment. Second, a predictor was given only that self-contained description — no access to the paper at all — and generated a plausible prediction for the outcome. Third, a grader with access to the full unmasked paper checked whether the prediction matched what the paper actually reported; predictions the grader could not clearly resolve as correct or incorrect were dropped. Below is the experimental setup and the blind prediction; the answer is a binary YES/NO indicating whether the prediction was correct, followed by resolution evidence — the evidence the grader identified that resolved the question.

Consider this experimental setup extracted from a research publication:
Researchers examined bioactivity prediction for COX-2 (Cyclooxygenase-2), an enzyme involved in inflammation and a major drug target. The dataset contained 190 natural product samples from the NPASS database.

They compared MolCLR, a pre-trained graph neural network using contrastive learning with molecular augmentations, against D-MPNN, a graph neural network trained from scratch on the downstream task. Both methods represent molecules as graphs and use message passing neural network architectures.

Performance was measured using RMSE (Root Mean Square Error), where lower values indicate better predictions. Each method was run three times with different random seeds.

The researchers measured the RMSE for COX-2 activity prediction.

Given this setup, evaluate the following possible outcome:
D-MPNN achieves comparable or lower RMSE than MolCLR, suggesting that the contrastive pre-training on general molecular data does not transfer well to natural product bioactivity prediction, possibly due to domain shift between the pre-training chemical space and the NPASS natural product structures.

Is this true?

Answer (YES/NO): NO